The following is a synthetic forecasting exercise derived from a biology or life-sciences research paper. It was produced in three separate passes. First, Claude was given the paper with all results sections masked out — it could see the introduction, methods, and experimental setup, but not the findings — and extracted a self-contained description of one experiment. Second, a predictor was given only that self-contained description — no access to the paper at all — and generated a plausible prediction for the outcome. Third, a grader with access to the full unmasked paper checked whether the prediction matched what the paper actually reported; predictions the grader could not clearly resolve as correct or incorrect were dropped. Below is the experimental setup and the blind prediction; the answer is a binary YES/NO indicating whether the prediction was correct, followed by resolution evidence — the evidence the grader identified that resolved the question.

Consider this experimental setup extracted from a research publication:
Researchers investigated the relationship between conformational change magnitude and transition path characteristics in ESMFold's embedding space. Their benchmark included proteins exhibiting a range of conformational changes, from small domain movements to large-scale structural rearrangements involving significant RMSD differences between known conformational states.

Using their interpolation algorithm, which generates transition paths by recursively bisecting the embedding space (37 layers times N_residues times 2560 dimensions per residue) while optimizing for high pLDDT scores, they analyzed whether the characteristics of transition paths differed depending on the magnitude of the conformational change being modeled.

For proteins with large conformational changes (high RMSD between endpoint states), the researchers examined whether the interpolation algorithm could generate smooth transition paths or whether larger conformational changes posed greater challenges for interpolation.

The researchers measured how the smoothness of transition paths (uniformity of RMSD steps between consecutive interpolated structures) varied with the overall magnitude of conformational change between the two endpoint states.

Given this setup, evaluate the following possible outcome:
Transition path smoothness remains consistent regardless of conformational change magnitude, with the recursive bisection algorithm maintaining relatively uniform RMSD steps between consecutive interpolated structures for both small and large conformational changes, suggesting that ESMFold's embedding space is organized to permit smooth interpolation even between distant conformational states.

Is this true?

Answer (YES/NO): NO